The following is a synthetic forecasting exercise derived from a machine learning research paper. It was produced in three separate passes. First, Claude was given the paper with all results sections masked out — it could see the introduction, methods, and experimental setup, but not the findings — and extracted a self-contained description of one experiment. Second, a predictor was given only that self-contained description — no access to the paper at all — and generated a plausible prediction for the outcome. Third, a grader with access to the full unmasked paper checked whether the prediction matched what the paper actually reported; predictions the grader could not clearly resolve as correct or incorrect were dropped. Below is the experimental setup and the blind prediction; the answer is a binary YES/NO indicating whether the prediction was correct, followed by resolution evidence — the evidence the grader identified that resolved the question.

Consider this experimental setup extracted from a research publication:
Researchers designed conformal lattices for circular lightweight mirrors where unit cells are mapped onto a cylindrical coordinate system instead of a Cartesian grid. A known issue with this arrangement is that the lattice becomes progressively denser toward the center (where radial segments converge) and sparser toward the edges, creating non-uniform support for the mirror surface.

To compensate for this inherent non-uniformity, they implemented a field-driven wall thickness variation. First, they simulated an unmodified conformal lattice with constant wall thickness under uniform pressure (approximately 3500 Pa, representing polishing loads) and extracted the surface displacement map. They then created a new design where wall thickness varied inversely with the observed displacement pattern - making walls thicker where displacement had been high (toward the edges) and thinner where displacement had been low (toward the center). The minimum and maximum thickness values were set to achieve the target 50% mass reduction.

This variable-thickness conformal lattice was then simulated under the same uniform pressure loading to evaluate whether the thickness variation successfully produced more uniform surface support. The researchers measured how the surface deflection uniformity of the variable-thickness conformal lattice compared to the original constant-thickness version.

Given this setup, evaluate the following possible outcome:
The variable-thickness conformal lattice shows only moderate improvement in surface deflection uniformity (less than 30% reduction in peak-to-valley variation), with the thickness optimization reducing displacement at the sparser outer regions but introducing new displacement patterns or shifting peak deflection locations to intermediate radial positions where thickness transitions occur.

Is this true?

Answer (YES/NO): NO